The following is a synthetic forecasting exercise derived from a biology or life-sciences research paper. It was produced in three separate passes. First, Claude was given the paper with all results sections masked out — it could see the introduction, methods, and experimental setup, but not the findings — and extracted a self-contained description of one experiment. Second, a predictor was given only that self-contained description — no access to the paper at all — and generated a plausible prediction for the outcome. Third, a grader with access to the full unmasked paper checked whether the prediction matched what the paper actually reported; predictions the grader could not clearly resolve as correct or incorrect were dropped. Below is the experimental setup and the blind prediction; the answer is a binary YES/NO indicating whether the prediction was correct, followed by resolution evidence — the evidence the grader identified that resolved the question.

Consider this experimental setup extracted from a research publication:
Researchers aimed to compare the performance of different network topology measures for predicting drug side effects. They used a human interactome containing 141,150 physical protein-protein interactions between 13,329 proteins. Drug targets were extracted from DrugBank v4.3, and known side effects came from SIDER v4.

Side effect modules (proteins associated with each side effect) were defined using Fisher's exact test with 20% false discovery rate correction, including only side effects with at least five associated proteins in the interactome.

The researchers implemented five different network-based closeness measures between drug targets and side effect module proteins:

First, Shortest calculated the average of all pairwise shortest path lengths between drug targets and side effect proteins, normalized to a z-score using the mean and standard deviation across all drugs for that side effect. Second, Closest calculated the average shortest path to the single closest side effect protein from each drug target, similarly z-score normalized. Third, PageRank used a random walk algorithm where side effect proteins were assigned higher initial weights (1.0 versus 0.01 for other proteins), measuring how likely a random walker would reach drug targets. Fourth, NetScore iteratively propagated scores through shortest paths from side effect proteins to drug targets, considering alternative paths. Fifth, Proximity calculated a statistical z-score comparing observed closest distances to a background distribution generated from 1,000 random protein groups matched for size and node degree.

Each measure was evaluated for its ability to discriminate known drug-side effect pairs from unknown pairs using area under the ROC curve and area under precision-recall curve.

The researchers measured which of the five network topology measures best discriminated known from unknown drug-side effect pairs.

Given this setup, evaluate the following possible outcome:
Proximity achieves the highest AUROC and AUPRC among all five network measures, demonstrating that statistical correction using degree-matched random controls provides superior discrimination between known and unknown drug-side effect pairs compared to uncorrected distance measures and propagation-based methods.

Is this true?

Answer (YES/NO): NO